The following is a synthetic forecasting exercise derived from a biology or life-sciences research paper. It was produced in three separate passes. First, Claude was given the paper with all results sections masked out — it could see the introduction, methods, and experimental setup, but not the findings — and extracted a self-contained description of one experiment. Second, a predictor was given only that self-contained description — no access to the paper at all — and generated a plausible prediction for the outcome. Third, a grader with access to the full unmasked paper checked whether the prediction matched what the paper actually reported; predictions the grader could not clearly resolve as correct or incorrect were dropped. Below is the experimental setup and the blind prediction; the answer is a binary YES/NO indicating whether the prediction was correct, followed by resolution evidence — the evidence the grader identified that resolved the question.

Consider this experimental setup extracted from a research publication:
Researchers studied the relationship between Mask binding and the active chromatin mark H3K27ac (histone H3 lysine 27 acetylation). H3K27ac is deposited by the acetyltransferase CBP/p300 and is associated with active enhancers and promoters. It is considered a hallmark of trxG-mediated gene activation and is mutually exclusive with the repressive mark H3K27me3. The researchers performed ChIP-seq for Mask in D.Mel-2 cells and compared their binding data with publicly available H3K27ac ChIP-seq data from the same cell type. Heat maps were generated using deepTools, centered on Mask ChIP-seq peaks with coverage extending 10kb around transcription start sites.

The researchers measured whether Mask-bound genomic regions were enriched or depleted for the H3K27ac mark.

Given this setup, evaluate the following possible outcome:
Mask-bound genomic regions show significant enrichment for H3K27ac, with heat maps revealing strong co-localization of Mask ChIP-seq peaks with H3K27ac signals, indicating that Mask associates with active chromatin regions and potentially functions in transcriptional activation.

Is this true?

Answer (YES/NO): YES